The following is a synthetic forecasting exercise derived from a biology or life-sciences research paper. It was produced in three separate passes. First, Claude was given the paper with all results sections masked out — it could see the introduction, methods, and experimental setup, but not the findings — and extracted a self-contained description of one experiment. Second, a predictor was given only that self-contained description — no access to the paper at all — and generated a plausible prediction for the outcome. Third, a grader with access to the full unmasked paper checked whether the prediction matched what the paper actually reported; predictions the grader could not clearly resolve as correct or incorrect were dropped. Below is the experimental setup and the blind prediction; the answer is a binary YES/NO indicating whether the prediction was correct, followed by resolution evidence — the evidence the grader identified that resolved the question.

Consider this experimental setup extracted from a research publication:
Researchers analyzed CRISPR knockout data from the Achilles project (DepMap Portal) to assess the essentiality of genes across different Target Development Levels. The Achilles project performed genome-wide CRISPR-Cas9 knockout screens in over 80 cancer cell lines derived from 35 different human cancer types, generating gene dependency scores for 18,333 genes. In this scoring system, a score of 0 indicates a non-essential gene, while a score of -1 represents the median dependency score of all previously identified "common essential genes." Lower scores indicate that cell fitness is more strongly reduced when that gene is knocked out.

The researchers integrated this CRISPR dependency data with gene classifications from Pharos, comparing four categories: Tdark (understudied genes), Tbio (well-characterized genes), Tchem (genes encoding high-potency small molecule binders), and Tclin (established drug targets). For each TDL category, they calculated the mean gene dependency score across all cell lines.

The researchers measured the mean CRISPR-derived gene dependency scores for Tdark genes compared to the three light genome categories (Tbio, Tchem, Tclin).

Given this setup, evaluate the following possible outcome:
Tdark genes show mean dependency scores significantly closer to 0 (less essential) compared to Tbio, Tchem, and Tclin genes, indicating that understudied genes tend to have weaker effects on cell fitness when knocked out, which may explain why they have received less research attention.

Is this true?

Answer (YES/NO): YES